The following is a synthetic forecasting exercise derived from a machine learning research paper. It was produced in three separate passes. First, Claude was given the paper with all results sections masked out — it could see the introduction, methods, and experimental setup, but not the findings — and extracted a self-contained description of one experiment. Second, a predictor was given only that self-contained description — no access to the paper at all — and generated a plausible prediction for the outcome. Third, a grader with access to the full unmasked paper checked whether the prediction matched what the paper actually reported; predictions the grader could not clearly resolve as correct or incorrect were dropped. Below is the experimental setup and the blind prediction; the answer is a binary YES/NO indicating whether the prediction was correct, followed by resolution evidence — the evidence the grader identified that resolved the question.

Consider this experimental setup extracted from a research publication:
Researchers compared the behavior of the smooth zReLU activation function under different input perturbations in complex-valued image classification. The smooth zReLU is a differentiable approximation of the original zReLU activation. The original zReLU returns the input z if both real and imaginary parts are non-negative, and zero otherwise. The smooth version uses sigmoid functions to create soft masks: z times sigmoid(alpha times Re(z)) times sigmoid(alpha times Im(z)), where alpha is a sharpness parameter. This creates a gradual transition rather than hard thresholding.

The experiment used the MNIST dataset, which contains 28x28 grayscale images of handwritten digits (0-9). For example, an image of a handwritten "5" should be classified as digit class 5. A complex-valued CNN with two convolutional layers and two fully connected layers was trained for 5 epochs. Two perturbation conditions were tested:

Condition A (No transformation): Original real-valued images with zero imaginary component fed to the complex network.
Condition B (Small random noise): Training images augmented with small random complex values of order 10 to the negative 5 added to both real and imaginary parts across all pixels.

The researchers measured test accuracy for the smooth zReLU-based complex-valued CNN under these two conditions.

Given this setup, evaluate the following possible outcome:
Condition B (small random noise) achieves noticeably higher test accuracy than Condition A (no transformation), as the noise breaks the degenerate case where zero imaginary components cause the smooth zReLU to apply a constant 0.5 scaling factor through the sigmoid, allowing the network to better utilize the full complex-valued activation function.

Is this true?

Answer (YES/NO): YES